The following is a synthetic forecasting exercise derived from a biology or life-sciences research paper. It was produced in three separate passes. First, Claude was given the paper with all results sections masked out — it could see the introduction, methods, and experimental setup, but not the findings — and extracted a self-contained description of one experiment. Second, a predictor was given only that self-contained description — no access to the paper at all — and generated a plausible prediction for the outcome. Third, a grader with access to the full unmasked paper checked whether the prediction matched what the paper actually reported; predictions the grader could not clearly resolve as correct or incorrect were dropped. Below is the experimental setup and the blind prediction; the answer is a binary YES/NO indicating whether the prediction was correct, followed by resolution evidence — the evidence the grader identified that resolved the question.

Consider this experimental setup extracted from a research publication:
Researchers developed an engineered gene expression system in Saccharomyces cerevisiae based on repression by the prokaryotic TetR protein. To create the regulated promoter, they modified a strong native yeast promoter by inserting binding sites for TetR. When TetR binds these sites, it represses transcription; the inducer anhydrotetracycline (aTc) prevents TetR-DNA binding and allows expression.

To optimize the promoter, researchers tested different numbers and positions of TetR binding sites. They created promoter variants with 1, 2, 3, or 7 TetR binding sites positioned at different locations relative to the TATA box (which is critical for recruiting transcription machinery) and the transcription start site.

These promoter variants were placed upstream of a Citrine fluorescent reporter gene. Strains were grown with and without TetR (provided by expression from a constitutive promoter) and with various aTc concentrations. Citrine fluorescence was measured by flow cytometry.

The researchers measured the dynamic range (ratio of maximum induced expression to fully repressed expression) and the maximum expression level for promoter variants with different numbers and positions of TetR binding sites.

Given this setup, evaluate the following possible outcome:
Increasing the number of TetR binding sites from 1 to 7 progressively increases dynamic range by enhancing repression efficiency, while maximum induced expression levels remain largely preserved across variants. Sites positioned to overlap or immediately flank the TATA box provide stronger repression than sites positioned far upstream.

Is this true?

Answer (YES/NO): NO